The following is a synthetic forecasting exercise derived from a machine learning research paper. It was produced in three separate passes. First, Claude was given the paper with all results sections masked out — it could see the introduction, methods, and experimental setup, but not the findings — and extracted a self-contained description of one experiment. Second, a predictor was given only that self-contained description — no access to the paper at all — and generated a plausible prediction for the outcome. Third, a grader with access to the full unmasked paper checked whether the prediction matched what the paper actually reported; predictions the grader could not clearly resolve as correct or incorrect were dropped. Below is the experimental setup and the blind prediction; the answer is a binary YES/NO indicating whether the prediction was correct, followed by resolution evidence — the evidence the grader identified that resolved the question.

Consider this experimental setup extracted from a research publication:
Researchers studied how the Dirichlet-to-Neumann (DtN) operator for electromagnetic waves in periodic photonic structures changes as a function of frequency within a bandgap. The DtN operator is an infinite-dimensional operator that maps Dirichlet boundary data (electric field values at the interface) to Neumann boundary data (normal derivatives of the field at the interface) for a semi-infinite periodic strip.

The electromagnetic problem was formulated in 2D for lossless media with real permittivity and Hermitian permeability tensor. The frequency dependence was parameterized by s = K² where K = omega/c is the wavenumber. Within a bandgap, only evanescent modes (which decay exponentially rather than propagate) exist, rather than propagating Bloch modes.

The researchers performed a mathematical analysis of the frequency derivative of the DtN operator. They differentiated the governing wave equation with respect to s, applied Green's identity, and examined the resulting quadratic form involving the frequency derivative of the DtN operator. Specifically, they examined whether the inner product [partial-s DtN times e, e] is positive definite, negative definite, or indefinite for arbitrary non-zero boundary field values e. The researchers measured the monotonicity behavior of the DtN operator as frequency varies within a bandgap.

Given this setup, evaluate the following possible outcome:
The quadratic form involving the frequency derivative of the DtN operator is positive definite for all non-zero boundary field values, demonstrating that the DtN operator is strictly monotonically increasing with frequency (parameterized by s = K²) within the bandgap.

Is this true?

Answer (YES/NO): YES